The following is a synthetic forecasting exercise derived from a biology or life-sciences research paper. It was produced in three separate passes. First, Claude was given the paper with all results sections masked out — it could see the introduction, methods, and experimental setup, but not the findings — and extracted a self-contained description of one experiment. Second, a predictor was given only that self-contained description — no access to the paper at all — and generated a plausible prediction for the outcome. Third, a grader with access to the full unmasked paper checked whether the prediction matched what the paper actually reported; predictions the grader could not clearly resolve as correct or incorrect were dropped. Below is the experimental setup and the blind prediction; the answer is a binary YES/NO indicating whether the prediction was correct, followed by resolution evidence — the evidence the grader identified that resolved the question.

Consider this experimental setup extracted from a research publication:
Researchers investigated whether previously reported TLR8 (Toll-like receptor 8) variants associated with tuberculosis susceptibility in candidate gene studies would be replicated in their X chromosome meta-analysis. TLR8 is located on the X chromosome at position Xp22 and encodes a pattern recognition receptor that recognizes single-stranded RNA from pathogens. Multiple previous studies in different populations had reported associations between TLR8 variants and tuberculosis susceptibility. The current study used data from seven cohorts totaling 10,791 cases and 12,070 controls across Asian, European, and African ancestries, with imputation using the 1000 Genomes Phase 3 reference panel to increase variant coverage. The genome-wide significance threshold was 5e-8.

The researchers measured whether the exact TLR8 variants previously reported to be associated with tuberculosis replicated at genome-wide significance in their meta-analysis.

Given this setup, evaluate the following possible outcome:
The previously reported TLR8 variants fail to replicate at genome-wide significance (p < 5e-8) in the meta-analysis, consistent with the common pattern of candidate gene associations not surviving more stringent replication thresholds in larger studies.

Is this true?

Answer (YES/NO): YES